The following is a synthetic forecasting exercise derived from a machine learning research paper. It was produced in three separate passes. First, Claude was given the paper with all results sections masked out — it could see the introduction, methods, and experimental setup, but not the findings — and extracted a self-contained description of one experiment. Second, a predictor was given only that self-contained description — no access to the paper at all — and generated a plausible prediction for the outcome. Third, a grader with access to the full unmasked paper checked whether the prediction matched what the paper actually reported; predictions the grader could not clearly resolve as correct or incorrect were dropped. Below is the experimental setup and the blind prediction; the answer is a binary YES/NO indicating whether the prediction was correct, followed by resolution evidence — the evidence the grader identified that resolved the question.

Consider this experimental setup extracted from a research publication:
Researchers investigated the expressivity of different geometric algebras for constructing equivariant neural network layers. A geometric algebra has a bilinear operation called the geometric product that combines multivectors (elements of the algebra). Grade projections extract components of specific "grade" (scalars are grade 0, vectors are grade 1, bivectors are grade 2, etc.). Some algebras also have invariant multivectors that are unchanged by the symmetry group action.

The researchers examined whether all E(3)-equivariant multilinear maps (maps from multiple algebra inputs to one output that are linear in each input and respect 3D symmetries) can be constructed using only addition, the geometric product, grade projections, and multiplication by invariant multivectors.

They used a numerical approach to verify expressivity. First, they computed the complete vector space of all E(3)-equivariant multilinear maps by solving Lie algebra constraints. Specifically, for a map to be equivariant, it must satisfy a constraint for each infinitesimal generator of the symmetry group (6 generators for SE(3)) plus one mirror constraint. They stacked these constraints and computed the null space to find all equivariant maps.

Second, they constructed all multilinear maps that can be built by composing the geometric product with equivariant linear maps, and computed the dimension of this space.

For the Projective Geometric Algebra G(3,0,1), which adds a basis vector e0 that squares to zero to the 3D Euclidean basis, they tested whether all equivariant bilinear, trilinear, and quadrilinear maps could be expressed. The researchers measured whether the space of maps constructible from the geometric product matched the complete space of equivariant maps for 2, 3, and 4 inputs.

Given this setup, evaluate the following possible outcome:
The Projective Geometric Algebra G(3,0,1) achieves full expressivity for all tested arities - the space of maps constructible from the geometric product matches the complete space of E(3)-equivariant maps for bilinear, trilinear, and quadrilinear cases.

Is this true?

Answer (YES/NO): NO